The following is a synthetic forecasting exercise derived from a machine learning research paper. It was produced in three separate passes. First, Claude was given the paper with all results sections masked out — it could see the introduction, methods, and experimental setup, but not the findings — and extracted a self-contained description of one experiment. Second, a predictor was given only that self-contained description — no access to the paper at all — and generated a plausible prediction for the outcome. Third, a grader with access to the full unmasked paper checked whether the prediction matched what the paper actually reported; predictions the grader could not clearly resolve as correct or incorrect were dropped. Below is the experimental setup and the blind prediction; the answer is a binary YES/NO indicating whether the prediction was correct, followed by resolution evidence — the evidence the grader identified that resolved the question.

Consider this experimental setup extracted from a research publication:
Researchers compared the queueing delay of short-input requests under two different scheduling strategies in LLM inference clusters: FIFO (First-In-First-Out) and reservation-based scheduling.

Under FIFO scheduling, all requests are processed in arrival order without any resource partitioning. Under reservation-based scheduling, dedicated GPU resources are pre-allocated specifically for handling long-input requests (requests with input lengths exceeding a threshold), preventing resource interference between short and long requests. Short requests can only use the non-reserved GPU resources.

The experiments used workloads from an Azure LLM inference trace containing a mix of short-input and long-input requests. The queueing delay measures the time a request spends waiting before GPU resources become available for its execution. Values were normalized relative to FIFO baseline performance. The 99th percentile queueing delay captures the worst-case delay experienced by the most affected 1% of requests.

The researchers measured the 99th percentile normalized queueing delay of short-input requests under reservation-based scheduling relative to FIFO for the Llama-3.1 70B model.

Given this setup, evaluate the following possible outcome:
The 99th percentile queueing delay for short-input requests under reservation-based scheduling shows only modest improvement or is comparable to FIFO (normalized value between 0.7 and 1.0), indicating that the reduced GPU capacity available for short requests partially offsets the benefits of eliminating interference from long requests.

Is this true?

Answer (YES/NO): NO